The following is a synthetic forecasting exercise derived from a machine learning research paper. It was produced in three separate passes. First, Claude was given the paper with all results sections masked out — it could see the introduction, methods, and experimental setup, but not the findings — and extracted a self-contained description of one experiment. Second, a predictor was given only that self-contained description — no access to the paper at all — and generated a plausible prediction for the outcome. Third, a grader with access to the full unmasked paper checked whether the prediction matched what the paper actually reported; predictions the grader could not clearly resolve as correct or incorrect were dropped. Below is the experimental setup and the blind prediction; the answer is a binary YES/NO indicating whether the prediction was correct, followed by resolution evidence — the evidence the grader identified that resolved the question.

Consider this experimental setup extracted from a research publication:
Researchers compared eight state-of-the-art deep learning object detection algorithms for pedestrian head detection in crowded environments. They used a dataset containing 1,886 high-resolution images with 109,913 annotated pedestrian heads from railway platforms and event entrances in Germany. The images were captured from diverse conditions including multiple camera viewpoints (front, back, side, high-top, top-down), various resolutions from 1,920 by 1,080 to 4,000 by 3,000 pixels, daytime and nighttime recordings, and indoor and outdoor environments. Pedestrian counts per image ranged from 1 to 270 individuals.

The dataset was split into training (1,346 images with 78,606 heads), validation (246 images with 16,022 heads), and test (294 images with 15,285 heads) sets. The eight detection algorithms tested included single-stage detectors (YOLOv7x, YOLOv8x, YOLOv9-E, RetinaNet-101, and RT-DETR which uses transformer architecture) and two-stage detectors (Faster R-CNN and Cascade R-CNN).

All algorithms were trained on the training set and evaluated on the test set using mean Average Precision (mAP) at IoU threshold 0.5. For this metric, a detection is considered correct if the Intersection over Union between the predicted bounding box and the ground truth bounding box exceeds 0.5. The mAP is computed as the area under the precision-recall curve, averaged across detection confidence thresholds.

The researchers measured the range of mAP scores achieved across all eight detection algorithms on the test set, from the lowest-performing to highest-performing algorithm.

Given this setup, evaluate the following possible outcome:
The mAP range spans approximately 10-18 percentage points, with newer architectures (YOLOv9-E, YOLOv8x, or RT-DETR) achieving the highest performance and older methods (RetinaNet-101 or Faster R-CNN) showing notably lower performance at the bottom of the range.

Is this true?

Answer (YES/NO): YES